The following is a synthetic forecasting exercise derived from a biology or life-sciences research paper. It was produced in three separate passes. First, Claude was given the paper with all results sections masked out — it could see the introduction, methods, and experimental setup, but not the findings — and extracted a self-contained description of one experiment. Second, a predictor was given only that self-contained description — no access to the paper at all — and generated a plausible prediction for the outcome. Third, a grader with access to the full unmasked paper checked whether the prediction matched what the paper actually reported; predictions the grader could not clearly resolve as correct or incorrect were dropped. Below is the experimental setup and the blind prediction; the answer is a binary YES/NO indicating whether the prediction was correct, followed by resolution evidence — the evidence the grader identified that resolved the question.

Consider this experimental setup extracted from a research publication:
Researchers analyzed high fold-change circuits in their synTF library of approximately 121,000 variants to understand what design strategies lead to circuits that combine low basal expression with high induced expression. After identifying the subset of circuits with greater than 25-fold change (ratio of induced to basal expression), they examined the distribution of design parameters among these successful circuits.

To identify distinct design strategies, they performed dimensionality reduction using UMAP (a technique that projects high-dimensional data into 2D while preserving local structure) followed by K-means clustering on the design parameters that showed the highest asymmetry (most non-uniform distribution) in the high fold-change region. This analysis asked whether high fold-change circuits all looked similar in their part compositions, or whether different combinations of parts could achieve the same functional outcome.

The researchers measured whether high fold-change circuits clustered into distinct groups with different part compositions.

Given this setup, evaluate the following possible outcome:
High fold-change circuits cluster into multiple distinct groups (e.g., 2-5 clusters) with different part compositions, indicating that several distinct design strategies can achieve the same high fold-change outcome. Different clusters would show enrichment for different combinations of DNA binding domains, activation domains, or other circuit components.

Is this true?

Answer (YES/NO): YES